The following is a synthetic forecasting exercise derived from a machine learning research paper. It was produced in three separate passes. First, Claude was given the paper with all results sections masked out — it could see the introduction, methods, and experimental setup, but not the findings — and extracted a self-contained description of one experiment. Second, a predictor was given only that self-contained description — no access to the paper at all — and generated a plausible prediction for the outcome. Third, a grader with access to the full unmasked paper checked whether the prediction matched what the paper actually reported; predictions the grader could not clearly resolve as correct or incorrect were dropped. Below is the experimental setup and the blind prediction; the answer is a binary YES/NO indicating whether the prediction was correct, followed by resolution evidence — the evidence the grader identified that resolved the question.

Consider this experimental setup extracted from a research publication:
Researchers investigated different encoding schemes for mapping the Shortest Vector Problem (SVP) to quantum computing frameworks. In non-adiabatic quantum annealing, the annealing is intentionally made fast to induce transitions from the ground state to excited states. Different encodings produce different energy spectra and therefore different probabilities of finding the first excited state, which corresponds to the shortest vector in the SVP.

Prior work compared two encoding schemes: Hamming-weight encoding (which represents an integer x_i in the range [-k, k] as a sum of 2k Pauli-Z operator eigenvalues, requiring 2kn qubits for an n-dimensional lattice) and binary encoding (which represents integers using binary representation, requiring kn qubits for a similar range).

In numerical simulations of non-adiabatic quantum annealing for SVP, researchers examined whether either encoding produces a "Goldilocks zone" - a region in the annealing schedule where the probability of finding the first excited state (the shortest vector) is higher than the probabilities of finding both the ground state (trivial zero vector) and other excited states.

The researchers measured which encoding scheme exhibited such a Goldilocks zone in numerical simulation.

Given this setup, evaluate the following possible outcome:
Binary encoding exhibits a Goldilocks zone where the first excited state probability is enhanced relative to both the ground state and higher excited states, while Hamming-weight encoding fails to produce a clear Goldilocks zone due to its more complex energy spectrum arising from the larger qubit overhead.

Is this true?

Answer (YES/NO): NO